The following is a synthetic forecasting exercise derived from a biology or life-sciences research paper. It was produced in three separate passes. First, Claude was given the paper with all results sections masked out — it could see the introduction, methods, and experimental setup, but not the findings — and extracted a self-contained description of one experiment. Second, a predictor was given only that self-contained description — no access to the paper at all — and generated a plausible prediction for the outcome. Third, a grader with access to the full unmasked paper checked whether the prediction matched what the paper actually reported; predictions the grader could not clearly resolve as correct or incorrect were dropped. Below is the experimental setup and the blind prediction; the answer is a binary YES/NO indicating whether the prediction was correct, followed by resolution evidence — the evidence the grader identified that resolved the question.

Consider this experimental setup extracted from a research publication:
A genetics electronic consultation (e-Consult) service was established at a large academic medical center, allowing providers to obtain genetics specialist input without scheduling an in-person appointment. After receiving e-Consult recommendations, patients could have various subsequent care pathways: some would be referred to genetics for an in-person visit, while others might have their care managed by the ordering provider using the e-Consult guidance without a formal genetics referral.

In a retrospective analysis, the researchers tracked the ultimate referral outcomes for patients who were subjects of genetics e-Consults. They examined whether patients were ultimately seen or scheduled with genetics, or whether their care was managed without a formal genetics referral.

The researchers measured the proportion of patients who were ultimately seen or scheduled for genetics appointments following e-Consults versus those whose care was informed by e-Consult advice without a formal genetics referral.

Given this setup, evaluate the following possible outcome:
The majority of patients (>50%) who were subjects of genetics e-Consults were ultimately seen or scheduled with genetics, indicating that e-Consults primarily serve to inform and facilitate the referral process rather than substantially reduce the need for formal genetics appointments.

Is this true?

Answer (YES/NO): YES